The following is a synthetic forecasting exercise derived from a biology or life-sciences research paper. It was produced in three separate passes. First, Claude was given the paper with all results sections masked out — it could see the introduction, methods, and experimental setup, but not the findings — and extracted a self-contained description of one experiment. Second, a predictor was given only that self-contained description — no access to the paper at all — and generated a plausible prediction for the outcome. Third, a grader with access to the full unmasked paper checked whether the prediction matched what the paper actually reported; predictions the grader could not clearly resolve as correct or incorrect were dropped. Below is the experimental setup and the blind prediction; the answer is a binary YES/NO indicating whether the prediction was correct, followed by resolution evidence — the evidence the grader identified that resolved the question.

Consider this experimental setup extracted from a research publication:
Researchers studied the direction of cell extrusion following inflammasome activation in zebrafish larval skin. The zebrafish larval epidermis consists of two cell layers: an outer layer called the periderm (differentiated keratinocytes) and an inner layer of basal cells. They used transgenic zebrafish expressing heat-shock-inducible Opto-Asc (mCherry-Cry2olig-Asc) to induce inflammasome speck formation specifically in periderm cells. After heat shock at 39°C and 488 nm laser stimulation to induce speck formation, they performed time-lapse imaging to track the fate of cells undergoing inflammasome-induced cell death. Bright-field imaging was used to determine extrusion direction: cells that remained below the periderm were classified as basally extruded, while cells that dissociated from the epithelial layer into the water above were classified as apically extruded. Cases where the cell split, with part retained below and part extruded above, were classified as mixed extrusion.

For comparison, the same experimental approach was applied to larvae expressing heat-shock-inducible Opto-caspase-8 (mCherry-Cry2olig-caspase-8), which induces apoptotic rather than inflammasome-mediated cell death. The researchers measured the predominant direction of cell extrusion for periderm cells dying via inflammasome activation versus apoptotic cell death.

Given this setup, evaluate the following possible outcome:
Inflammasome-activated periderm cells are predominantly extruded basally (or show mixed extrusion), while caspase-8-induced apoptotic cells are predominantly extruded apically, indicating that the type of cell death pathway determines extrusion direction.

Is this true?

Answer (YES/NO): NO